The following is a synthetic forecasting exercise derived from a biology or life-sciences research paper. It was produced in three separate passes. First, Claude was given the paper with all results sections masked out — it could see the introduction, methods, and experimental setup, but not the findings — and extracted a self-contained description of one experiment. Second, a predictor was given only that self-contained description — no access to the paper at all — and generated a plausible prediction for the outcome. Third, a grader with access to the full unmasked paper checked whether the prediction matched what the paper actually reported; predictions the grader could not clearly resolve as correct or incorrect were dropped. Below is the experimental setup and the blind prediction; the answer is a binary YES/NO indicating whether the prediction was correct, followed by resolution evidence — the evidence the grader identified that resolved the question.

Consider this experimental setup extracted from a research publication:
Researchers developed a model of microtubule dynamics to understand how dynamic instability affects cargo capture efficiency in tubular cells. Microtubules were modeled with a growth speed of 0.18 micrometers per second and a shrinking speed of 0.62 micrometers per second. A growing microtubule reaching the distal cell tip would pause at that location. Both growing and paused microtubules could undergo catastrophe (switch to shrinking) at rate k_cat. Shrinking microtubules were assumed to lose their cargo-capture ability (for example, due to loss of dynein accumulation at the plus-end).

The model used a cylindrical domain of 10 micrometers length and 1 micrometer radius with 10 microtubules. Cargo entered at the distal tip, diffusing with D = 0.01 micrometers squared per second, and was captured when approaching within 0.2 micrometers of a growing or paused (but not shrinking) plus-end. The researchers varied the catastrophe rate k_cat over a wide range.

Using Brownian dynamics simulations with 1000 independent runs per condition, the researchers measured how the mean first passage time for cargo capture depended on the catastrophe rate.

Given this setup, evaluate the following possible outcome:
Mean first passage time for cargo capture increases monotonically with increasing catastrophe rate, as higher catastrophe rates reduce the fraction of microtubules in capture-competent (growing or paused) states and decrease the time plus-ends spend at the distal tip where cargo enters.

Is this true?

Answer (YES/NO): NO